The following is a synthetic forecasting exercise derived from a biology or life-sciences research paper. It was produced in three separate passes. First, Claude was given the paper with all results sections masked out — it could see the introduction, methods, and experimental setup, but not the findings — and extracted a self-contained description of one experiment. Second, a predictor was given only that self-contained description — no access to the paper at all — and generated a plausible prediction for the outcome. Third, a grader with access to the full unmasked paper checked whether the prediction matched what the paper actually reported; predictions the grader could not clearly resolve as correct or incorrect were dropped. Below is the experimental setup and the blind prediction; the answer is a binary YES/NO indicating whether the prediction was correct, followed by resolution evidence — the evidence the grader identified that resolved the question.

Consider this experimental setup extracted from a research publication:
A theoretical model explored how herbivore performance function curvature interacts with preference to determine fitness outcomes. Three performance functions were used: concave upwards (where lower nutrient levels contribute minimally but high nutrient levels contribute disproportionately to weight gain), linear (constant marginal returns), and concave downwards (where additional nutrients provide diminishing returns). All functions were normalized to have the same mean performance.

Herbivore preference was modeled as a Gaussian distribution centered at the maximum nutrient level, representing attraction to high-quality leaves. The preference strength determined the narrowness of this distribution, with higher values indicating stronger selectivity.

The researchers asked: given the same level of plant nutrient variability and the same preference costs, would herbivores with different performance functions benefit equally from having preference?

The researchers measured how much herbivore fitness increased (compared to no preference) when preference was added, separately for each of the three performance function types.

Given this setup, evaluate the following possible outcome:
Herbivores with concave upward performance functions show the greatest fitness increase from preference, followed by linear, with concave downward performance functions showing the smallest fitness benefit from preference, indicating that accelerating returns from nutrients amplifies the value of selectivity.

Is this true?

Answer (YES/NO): YES